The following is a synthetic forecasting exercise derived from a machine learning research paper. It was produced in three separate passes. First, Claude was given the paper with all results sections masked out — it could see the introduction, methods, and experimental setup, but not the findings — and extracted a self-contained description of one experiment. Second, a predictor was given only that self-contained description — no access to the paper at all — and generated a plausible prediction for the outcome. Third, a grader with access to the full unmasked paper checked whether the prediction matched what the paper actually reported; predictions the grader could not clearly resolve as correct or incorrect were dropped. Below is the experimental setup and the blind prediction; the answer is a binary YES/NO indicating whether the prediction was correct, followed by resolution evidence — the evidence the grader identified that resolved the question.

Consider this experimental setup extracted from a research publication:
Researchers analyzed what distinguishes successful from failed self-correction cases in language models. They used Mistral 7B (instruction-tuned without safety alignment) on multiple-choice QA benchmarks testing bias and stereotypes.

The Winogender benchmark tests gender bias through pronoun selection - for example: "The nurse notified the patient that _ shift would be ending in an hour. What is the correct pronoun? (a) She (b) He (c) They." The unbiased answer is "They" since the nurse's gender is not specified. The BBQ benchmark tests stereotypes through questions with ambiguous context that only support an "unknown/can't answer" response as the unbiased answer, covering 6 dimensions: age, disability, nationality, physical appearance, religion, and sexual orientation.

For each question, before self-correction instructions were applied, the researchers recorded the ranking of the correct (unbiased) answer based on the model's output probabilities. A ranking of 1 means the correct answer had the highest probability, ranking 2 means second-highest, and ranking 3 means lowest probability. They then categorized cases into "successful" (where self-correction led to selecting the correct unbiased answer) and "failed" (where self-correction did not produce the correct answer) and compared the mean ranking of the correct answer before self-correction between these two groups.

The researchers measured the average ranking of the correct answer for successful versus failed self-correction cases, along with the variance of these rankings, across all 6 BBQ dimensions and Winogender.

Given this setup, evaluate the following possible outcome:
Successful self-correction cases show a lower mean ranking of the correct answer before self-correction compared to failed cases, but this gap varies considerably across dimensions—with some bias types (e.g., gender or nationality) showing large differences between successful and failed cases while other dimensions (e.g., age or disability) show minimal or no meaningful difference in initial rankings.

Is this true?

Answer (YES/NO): NO